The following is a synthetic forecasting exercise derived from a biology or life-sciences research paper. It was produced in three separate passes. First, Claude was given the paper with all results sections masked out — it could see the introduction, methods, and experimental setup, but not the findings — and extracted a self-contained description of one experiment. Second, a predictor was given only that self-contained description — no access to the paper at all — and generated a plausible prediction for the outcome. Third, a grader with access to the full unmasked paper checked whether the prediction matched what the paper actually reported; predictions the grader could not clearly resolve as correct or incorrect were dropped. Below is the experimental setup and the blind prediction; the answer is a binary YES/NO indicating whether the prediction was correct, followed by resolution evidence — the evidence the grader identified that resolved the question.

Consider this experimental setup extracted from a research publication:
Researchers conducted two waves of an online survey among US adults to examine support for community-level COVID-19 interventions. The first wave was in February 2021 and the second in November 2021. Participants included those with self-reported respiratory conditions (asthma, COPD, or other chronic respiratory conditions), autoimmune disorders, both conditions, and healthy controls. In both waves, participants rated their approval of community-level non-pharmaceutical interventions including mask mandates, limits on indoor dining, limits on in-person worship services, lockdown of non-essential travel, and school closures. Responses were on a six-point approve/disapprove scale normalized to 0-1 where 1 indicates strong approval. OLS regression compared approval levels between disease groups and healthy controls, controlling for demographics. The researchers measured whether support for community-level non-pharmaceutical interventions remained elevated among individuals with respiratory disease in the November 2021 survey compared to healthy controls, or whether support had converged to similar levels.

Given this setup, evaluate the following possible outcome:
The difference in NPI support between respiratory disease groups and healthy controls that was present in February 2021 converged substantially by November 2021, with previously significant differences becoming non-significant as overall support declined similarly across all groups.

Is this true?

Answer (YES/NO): NO